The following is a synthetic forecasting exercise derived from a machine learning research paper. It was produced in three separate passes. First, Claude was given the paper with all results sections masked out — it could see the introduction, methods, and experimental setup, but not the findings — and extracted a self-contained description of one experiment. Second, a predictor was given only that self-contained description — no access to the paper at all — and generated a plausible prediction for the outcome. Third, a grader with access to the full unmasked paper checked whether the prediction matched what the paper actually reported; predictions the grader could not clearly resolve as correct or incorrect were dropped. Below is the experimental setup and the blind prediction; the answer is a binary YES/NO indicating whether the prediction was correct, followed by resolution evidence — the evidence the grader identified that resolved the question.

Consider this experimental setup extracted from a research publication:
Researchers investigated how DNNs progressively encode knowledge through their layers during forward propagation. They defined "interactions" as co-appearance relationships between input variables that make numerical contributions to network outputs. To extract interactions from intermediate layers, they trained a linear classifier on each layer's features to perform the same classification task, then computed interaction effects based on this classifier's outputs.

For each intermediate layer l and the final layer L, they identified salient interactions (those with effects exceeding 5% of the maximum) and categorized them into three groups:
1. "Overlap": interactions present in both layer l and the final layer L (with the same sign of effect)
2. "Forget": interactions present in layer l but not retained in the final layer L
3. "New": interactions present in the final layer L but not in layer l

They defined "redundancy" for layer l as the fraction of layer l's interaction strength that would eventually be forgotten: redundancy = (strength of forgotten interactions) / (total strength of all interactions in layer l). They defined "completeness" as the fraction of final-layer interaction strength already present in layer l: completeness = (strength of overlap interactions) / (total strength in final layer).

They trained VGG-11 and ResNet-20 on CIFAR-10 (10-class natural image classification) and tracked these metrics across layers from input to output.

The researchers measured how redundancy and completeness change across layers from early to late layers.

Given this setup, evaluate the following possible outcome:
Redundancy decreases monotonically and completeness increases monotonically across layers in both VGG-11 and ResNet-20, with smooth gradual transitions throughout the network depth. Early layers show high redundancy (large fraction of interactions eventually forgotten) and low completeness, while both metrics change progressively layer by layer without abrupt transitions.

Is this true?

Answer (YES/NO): NO